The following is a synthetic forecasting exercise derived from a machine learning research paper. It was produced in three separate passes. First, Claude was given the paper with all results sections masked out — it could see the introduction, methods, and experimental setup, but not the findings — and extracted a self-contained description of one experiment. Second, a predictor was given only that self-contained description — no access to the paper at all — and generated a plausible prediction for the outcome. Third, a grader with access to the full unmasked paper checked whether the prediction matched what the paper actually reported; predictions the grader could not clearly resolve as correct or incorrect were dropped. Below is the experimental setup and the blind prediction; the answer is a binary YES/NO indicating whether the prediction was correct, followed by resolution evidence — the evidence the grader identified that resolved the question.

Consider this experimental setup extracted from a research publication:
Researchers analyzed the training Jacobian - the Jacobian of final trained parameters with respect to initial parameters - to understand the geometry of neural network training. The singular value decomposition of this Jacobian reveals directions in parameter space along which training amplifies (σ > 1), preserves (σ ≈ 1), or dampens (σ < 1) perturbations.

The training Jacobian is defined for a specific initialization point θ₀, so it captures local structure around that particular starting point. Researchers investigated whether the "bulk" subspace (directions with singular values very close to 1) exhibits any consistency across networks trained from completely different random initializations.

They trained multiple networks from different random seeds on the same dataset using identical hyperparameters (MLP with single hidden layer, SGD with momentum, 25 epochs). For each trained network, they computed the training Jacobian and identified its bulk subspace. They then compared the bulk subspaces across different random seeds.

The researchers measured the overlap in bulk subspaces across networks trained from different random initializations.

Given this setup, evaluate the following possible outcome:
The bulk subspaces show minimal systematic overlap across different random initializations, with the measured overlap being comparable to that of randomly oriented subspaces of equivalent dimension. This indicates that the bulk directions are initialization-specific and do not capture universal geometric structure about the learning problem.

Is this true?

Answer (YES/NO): NO